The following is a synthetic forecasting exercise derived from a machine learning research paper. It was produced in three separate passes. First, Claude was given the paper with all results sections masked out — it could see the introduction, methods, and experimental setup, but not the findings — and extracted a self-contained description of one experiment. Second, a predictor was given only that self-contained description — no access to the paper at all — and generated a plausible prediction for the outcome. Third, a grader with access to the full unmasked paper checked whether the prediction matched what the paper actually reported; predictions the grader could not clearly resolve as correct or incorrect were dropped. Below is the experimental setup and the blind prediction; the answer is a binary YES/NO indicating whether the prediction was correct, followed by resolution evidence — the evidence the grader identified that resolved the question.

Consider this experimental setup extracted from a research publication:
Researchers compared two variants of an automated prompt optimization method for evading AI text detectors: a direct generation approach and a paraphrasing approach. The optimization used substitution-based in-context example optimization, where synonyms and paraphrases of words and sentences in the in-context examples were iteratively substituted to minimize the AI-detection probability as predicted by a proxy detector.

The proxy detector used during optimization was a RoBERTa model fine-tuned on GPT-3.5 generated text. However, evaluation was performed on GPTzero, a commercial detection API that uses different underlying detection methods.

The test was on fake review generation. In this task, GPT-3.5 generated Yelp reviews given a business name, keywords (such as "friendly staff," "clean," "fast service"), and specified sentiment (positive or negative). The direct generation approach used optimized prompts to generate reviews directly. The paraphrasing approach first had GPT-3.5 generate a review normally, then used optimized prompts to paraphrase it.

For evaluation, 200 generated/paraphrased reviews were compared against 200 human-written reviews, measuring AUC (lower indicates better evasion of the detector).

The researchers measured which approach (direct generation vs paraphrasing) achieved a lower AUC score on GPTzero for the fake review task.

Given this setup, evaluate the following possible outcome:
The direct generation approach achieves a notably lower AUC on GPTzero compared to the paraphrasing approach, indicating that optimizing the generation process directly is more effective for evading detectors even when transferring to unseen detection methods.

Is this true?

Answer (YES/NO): YES